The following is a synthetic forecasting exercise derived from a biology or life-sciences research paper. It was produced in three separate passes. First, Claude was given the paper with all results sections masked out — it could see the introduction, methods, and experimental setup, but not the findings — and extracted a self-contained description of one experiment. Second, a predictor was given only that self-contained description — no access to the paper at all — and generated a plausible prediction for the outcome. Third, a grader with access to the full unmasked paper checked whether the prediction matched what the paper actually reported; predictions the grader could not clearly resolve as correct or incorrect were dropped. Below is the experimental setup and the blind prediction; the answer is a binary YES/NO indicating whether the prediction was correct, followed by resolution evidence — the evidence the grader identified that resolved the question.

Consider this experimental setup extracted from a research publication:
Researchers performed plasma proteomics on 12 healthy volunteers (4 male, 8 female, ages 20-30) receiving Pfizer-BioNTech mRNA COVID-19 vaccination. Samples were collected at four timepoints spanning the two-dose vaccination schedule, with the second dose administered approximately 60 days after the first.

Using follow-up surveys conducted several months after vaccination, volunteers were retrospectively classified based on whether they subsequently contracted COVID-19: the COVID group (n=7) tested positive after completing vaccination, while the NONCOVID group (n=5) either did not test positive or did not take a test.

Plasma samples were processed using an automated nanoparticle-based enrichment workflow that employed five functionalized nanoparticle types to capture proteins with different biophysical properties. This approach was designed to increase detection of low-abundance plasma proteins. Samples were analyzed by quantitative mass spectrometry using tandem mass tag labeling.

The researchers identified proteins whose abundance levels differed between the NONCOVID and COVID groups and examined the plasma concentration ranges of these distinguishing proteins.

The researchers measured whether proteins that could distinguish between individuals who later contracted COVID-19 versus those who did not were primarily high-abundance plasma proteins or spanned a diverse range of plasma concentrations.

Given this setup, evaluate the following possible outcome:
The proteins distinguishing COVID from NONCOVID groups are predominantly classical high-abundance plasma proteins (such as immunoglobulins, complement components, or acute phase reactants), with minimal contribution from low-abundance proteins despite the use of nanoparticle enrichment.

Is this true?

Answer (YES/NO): NO